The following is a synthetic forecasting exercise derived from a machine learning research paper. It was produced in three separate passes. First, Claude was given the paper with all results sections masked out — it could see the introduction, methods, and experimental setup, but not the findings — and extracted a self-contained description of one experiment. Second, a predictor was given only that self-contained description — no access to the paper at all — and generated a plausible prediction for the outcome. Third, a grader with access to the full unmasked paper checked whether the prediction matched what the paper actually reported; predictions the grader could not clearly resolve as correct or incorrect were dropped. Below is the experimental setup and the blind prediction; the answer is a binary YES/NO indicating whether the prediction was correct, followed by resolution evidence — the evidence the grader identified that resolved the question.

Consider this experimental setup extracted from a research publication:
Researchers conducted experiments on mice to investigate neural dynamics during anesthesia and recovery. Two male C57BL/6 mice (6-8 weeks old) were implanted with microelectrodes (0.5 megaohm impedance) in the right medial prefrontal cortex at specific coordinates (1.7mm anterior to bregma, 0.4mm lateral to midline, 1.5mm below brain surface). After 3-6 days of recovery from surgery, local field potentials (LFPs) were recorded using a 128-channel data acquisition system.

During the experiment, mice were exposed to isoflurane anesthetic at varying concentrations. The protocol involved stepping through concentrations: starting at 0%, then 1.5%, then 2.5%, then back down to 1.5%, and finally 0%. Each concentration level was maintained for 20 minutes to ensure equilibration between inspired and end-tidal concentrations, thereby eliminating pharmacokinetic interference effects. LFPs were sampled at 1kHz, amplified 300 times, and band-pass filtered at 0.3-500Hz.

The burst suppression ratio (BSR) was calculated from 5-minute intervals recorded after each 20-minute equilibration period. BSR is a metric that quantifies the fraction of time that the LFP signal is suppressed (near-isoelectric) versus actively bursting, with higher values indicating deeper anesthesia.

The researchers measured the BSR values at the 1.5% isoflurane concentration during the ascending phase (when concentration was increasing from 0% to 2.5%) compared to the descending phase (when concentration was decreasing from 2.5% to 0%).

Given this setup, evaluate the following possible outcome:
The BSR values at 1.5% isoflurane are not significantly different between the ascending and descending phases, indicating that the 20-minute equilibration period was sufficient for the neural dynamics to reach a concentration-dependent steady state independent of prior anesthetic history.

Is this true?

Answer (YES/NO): NO